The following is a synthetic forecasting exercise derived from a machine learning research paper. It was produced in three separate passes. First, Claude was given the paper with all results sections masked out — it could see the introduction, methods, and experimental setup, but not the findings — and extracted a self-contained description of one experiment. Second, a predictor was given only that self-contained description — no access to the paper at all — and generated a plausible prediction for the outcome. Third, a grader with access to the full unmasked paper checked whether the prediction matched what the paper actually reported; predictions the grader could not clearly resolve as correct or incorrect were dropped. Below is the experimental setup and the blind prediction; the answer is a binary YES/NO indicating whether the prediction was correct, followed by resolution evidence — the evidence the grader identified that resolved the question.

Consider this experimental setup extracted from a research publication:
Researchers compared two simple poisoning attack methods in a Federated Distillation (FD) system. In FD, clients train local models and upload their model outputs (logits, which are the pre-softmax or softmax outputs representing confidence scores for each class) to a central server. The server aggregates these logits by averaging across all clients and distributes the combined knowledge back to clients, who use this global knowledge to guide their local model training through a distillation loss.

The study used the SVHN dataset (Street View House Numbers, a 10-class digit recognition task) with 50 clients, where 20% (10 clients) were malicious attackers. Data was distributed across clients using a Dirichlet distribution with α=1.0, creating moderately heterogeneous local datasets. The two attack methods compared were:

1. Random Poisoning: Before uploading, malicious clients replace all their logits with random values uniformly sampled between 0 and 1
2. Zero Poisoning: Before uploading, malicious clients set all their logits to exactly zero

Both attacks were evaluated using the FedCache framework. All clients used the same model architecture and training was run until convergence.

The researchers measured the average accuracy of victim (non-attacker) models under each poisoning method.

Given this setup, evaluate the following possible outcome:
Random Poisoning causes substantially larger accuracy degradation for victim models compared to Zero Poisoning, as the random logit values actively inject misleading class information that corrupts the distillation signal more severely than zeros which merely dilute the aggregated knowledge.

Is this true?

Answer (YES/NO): NO